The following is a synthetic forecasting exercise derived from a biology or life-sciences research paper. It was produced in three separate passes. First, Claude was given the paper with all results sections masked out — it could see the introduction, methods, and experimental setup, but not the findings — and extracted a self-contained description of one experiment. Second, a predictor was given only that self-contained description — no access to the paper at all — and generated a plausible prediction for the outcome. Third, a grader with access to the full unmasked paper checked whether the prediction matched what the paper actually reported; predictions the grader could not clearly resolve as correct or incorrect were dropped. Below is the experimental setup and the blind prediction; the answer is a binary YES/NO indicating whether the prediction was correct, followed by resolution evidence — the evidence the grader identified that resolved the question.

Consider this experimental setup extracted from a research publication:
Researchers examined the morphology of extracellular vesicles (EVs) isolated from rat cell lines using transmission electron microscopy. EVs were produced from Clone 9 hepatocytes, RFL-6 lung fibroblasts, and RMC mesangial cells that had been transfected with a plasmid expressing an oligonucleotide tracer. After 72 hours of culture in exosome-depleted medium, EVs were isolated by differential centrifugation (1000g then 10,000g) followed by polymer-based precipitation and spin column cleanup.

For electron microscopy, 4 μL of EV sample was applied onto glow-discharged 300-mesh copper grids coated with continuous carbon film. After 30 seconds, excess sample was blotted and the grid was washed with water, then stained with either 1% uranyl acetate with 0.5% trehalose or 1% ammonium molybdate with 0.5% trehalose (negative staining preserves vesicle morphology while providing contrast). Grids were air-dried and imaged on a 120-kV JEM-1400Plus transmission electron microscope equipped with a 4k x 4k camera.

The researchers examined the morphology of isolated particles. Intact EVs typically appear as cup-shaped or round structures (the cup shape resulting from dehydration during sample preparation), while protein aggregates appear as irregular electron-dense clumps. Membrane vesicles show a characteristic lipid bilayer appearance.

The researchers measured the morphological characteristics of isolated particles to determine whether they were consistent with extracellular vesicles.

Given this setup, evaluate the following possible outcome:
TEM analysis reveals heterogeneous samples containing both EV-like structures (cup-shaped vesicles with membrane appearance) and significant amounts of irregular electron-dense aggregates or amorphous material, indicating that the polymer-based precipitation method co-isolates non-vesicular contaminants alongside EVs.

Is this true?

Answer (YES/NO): NO